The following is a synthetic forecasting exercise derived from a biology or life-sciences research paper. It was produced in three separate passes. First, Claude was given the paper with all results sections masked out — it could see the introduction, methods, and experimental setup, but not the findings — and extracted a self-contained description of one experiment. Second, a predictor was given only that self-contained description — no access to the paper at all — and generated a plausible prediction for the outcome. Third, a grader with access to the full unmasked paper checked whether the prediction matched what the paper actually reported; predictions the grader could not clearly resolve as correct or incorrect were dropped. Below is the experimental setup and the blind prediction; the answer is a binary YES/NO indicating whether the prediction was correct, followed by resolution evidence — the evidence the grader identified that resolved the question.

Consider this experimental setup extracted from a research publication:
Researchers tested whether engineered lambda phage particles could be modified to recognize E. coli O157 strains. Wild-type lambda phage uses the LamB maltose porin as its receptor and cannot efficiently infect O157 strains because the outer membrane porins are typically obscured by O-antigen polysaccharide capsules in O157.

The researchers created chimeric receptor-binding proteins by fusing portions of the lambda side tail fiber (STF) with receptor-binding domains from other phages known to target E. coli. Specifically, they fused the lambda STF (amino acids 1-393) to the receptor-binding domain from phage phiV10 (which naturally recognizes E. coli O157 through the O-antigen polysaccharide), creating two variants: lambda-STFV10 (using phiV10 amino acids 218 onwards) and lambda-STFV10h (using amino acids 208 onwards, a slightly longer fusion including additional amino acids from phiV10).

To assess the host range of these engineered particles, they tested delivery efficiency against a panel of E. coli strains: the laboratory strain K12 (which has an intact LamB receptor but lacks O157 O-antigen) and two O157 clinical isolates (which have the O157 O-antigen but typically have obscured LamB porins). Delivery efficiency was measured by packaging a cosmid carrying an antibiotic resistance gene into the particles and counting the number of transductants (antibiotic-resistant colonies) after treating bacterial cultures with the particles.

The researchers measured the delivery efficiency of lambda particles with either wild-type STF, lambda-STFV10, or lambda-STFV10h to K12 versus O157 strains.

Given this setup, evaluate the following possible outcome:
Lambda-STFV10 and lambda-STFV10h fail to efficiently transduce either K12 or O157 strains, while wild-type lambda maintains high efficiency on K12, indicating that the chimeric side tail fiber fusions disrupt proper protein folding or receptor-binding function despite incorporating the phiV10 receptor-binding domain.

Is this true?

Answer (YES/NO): NO